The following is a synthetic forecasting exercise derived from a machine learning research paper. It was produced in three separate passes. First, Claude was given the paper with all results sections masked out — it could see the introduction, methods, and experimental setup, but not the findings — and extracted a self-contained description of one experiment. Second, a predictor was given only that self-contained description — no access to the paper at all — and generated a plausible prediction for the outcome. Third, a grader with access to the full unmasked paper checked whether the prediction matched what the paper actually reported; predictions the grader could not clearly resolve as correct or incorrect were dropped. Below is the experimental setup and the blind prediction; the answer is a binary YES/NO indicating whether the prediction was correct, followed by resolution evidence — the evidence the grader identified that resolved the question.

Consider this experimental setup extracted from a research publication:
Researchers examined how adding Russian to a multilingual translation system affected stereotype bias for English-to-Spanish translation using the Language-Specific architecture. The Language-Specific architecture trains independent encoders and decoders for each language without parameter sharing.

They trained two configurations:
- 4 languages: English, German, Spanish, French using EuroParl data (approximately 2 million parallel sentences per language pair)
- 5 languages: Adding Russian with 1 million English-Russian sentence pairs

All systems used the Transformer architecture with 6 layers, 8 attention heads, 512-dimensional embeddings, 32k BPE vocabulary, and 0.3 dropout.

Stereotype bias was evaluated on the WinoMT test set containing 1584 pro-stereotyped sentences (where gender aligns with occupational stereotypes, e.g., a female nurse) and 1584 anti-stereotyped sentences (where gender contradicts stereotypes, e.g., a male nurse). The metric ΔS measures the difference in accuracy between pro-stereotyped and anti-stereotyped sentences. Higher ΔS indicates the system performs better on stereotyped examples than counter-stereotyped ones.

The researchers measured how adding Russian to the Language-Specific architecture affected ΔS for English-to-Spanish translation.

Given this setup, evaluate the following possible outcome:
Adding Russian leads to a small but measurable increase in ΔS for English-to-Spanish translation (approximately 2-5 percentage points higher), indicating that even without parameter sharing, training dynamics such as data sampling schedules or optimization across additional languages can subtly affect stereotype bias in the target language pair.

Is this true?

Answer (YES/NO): NO